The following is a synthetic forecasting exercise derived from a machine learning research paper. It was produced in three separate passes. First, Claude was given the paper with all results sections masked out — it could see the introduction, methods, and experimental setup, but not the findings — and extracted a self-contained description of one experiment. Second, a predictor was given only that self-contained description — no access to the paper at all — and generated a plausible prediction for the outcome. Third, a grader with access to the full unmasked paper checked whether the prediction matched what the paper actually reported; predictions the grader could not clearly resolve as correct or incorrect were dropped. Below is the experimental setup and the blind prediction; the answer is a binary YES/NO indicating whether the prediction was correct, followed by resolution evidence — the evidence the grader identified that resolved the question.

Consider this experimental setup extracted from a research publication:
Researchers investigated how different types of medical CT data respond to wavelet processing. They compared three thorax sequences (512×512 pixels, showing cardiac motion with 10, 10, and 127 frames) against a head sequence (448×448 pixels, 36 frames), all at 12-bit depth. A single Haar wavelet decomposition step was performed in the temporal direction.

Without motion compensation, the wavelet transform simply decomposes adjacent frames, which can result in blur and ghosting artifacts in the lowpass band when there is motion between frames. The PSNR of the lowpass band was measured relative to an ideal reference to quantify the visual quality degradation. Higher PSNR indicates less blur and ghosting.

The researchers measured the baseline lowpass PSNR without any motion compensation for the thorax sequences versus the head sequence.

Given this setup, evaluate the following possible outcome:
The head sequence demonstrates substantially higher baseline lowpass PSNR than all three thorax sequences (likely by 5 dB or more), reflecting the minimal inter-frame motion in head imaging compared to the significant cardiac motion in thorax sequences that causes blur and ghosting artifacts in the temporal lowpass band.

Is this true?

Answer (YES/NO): NO